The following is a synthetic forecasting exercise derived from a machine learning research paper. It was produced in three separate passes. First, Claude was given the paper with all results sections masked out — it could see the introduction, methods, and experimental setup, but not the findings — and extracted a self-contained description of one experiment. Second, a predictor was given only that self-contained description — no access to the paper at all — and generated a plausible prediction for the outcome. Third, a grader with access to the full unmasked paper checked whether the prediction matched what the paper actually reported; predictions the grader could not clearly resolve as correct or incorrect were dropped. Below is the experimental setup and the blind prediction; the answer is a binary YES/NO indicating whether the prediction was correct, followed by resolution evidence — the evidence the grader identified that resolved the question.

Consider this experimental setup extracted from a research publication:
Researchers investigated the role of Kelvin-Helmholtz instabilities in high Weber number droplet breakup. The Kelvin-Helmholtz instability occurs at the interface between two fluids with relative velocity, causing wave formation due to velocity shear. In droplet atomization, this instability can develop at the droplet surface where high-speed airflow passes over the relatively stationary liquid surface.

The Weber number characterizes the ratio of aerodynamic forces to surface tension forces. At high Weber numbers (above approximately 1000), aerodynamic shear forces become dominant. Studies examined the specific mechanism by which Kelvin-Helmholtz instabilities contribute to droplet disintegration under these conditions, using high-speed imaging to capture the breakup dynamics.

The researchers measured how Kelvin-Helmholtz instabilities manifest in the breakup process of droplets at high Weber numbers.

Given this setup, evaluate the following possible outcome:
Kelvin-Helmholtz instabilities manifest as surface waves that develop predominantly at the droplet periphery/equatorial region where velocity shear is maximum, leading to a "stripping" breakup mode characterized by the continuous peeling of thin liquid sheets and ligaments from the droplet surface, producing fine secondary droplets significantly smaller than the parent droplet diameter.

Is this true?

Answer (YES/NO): NO